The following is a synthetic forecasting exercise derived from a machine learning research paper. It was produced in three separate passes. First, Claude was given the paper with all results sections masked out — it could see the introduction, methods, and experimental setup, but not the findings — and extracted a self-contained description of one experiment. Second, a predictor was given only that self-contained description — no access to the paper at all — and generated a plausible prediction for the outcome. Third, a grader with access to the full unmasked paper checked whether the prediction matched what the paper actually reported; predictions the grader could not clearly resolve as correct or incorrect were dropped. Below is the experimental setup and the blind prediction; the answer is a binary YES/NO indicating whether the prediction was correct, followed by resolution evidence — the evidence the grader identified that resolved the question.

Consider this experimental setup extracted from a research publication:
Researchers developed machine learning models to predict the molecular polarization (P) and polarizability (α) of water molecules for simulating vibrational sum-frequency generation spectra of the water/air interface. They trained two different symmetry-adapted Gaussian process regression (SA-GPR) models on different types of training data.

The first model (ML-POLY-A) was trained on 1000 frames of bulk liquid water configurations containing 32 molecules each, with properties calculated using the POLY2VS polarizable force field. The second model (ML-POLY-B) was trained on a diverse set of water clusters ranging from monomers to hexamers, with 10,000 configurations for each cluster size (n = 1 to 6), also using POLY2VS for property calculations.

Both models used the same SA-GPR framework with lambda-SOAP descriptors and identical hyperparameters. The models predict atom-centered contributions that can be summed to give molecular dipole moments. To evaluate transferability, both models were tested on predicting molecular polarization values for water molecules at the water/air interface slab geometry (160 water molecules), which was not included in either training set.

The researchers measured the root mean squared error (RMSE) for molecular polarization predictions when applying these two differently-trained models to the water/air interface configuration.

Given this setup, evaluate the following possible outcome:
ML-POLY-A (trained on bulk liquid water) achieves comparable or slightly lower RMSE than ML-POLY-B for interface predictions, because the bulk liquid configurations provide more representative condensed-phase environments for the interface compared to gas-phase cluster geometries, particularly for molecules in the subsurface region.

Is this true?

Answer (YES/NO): NO